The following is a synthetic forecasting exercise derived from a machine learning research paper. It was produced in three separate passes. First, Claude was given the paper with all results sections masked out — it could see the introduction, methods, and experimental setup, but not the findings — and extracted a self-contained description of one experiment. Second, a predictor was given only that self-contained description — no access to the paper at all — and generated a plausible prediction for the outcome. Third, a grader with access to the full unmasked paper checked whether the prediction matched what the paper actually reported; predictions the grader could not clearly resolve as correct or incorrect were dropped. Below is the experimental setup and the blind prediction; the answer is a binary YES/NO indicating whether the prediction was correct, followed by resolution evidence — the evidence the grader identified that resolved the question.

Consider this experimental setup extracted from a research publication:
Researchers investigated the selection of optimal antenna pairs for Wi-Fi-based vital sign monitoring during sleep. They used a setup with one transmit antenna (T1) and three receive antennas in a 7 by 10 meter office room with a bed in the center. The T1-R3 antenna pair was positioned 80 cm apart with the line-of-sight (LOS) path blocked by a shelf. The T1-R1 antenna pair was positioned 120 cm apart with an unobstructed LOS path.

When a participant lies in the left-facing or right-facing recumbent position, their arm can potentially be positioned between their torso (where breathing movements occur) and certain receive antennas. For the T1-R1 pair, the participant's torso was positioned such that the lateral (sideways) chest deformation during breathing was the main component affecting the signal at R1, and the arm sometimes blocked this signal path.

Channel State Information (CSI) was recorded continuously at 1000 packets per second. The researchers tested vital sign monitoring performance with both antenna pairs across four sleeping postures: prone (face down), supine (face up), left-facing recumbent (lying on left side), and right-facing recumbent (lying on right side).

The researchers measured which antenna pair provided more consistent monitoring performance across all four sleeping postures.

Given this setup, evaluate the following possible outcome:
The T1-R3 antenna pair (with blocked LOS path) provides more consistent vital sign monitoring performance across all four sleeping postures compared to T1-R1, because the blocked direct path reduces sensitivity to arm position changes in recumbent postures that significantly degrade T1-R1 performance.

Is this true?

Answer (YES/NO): NO